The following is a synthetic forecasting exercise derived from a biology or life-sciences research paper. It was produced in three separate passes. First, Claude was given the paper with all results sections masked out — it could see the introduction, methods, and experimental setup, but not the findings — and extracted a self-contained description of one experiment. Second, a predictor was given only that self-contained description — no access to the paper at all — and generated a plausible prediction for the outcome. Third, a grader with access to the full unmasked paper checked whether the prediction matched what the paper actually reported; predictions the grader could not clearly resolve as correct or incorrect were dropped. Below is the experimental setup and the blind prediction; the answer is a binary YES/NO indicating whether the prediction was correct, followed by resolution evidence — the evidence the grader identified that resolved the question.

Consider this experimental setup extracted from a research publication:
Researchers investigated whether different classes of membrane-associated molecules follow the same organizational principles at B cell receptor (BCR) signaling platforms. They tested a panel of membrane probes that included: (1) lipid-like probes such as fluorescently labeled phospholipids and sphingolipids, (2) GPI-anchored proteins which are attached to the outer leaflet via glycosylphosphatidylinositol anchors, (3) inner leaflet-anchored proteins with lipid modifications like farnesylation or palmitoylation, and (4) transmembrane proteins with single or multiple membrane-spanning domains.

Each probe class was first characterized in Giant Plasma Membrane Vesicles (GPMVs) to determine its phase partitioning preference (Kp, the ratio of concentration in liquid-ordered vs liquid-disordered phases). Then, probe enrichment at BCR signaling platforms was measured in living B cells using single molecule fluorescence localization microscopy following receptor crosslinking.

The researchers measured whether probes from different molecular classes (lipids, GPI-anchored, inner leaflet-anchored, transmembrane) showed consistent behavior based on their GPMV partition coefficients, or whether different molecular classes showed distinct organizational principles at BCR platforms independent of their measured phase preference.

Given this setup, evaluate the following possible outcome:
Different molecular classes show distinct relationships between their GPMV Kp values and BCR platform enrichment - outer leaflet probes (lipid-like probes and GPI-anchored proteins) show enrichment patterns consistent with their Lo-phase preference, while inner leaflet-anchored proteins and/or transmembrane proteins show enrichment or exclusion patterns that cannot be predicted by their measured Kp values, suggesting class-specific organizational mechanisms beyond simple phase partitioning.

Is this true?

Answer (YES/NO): NO